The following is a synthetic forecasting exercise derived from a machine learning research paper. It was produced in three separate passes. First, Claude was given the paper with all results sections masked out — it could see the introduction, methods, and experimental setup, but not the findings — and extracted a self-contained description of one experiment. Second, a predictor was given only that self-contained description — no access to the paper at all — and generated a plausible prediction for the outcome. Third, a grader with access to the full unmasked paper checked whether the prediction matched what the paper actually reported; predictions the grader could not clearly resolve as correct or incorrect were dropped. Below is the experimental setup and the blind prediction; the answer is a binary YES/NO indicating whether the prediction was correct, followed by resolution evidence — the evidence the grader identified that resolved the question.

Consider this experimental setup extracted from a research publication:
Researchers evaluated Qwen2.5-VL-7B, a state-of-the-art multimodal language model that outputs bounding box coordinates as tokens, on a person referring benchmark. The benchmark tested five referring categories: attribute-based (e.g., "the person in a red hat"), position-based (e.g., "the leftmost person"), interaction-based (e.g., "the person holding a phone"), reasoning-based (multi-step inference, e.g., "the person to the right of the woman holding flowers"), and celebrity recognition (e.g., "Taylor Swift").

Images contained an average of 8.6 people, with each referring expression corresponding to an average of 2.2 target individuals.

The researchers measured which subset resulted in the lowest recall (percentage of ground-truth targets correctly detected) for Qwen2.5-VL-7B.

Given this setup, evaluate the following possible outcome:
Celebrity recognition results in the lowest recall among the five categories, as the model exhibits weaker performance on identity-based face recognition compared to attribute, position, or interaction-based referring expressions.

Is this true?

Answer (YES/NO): NO